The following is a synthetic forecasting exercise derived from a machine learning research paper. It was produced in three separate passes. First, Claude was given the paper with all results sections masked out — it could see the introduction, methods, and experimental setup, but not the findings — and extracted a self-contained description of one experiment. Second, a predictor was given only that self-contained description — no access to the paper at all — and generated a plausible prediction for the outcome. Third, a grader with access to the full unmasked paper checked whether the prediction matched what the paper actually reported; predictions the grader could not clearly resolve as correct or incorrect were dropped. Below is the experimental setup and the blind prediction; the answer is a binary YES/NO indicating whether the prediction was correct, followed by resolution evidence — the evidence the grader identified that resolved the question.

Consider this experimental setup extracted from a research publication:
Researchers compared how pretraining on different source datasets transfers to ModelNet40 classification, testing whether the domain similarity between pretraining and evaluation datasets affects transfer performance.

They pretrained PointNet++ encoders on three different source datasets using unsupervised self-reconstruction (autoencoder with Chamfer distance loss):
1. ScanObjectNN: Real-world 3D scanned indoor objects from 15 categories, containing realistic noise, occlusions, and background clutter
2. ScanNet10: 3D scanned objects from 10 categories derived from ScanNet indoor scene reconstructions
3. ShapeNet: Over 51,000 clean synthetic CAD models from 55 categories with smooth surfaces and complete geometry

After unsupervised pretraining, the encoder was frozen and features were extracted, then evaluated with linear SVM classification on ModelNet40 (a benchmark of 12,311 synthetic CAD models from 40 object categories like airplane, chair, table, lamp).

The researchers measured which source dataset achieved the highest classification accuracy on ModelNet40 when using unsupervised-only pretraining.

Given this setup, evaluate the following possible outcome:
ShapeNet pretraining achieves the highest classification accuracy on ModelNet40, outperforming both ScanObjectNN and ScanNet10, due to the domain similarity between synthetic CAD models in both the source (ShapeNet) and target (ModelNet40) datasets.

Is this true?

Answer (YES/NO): YES